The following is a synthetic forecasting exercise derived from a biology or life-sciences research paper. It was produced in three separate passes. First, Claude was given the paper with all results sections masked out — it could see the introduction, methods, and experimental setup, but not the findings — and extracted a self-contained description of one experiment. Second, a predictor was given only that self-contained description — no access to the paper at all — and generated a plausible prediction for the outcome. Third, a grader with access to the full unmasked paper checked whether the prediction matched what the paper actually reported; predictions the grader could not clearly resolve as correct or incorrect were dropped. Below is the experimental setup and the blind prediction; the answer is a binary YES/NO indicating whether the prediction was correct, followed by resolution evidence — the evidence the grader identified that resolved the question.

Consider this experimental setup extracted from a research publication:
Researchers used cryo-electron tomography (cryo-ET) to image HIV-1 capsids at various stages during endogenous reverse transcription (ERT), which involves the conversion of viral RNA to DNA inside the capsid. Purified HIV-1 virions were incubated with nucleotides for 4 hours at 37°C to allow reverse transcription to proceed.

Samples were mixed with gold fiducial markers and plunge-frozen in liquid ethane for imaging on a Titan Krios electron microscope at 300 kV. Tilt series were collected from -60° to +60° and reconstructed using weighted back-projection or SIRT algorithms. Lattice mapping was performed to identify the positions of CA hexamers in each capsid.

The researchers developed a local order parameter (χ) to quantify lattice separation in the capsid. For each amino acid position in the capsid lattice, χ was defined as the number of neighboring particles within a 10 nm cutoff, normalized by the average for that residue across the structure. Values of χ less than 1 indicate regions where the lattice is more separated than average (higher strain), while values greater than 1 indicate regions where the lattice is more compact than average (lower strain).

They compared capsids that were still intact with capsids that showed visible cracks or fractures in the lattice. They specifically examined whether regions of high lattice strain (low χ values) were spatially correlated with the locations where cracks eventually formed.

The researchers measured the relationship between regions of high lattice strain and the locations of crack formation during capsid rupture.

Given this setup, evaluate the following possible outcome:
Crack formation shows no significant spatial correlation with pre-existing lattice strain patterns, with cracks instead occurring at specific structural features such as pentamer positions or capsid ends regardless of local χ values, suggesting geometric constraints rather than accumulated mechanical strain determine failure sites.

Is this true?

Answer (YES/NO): NO